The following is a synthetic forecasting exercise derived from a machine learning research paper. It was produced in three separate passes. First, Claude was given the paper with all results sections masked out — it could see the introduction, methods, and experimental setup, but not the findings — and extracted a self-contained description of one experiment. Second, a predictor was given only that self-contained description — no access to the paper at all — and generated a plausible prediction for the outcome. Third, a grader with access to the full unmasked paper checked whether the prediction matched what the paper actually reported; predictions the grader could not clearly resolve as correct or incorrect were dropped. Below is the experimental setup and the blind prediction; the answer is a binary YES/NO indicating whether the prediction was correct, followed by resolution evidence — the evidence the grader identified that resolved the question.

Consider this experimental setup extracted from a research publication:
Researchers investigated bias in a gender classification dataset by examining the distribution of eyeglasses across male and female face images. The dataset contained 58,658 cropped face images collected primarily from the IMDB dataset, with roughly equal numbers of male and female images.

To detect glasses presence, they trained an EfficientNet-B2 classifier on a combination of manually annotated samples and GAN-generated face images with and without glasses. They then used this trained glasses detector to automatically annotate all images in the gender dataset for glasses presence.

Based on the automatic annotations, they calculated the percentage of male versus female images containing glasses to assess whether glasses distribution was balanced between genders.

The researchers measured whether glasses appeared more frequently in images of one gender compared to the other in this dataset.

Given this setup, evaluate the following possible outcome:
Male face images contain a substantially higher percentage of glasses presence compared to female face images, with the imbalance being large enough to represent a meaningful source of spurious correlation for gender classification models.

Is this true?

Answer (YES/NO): YES